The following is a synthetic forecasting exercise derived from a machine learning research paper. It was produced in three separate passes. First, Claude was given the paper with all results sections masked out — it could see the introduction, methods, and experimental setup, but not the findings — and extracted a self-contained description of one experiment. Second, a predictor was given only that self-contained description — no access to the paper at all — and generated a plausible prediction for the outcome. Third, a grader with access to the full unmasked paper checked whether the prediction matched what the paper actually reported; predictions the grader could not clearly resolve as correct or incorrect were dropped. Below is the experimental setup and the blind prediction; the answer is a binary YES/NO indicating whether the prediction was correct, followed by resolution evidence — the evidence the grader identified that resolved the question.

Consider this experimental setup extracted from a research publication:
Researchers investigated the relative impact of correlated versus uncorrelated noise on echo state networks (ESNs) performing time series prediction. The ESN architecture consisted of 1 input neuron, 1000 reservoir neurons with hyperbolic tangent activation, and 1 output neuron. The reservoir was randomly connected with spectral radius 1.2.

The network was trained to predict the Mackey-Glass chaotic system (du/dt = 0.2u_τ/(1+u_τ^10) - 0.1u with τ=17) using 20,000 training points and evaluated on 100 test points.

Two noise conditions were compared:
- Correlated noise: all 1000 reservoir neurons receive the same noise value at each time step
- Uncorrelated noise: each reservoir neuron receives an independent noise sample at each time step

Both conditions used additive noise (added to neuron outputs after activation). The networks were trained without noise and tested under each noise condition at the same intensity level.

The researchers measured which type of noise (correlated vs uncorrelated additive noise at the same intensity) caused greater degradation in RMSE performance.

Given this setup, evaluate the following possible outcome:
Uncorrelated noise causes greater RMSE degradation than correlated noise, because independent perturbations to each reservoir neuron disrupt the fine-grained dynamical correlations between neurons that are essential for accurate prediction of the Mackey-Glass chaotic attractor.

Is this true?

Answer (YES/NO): NO